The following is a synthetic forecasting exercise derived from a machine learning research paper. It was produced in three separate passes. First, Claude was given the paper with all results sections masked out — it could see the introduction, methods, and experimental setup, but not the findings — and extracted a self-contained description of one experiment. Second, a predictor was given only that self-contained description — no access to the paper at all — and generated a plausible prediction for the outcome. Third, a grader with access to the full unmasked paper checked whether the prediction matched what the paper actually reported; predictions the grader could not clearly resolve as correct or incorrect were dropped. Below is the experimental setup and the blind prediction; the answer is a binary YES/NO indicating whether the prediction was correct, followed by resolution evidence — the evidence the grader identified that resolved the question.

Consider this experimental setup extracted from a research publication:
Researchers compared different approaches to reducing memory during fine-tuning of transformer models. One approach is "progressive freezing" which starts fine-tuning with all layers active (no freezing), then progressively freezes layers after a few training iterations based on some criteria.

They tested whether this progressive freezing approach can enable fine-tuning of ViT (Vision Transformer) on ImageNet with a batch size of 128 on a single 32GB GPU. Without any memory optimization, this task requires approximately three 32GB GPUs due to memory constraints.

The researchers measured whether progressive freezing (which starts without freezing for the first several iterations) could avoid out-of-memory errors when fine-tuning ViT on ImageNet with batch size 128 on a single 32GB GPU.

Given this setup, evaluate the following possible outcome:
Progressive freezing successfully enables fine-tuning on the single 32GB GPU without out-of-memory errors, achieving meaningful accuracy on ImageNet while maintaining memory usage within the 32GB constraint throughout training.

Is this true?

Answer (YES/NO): NO